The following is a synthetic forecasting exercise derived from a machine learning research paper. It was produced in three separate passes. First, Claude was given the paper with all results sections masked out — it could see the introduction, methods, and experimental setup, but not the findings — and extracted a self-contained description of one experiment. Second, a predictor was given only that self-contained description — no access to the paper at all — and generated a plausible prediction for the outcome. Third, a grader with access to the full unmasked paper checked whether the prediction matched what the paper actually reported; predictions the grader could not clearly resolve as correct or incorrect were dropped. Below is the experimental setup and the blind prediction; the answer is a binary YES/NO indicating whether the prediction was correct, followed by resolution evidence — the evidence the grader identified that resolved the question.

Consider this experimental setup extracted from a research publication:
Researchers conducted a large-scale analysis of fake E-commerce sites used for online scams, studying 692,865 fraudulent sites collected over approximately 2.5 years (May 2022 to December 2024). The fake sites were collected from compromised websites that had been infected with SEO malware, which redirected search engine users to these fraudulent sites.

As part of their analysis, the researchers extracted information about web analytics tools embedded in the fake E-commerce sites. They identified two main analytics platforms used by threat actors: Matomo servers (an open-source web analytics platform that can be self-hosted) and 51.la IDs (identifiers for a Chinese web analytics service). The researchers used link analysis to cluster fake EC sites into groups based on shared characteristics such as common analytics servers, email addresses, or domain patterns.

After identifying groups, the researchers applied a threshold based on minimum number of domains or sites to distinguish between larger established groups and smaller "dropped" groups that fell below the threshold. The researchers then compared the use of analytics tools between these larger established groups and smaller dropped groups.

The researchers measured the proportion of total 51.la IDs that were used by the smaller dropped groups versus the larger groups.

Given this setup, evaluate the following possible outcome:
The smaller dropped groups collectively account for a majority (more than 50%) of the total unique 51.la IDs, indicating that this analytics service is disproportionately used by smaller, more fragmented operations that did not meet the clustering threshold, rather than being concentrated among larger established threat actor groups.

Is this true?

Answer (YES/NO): NO